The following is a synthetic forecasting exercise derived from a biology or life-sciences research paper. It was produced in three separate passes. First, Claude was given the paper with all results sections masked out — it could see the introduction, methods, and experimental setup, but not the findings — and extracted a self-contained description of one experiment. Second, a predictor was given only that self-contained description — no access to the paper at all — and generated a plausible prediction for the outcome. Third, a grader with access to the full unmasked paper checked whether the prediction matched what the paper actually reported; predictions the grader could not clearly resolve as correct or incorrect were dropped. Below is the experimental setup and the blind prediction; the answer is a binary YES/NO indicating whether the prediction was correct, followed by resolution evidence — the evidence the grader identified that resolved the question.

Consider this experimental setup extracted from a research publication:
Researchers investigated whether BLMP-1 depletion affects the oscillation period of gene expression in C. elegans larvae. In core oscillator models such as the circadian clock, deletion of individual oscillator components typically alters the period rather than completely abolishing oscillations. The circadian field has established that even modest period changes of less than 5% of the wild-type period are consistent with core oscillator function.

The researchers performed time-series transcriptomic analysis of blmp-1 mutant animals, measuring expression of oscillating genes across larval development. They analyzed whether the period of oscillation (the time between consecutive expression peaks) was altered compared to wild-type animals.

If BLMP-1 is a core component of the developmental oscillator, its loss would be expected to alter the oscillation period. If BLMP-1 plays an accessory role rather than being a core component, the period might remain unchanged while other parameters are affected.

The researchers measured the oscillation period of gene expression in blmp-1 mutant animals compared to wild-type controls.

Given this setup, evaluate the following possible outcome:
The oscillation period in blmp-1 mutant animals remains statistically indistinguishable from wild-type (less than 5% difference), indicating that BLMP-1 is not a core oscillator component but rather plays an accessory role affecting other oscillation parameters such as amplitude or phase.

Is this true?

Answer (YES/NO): NO